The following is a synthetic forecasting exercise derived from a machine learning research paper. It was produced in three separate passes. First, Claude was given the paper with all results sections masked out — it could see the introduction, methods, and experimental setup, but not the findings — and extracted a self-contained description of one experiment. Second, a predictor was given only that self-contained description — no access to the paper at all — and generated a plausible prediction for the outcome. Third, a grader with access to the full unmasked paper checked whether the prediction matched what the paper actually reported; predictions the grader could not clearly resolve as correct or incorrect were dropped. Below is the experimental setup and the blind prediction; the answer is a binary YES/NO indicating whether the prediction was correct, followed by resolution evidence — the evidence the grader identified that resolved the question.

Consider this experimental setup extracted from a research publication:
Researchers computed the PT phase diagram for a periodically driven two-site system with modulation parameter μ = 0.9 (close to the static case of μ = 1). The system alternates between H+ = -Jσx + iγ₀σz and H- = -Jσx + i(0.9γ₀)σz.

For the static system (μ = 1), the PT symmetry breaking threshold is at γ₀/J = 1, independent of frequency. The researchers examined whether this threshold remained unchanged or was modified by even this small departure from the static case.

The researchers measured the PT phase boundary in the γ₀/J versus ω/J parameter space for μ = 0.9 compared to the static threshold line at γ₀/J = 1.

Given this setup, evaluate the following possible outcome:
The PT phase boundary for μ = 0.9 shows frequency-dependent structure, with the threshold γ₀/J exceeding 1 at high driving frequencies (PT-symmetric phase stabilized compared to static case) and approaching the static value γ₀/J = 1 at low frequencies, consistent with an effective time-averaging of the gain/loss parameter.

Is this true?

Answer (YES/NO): NO